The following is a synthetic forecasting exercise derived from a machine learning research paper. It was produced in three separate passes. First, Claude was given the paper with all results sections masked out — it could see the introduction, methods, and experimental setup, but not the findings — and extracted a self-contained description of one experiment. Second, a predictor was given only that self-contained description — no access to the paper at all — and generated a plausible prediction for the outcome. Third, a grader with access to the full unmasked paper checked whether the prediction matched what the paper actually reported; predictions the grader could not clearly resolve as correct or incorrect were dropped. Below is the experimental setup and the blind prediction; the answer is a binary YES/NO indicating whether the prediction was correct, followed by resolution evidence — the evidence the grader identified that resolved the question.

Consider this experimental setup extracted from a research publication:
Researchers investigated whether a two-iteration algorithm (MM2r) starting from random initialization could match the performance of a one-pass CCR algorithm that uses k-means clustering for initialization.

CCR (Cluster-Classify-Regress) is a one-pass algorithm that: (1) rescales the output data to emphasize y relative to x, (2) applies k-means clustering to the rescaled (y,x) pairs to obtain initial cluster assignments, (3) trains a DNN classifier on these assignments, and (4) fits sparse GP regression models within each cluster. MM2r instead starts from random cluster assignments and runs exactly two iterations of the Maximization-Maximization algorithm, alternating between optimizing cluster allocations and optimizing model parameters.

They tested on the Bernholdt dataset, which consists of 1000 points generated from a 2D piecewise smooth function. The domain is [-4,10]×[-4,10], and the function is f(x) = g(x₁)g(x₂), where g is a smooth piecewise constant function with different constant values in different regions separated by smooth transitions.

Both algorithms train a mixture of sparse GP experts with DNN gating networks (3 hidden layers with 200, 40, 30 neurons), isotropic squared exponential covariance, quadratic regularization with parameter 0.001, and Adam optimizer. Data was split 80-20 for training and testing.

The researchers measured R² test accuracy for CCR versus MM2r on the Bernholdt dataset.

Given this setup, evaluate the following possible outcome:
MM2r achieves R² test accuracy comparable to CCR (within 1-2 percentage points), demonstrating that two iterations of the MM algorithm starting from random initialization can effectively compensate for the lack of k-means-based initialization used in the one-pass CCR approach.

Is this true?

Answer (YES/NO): NO